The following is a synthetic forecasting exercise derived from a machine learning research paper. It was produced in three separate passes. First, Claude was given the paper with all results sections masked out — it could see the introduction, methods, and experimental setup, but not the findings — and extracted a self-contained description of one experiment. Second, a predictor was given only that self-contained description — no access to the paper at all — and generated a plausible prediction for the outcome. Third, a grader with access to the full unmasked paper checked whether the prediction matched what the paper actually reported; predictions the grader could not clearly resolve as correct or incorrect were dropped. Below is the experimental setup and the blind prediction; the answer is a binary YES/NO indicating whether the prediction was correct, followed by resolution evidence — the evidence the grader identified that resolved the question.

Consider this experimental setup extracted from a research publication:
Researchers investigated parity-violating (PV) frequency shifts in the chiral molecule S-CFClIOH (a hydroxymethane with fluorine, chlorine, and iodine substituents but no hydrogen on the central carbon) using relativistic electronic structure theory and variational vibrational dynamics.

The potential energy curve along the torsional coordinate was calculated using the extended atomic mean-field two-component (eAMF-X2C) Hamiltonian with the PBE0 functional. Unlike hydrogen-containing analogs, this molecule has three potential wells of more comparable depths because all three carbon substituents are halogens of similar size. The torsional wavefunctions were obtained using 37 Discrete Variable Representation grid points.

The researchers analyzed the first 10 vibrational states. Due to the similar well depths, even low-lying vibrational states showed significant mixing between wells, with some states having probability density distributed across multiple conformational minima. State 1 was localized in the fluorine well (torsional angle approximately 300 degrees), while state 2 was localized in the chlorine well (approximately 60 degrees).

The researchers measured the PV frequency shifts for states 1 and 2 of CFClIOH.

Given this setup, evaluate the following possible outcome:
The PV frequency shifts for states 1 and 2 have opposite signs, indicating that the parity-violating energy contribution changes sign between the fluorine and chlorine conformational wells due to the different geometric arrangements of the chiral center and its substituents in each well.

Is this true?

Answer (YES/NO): YES